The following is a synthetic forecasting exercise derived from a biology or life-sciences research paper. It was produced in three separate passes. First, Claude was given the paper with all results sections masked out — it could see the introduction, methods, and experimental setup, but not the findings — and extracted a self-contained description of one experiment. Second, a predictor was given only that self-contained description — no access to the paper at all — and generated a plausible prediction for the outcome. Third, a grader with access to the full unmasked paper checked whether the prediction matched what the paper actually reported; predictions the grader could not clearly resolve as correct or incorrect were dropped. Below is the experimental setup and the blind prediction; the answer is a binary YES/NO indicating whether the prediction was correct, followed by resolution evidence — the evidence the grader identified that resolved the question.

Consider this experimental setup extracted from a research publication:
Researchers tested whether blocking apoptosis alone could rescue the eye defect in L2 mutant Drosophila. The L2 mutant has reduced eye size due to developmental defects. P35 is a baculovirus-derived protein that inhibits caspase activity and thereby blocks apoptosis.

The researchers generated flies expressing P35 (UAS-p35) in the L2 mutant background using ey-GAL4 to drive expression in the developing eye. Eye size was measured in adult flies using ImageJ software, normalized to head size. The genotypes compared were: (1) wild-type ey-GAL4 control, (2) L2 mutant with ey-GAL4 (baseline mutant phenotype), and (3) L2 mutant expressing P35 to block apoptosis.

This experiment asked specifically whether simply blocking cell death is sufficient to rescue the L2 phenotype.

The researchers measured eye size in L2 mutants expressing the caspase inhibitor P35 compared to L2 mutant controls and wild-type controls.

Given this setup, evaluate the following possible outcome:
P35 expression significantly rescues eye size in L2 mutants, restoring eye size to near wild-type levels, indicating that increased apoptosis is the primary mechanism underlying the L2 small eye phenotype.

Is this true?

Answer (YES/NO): NO